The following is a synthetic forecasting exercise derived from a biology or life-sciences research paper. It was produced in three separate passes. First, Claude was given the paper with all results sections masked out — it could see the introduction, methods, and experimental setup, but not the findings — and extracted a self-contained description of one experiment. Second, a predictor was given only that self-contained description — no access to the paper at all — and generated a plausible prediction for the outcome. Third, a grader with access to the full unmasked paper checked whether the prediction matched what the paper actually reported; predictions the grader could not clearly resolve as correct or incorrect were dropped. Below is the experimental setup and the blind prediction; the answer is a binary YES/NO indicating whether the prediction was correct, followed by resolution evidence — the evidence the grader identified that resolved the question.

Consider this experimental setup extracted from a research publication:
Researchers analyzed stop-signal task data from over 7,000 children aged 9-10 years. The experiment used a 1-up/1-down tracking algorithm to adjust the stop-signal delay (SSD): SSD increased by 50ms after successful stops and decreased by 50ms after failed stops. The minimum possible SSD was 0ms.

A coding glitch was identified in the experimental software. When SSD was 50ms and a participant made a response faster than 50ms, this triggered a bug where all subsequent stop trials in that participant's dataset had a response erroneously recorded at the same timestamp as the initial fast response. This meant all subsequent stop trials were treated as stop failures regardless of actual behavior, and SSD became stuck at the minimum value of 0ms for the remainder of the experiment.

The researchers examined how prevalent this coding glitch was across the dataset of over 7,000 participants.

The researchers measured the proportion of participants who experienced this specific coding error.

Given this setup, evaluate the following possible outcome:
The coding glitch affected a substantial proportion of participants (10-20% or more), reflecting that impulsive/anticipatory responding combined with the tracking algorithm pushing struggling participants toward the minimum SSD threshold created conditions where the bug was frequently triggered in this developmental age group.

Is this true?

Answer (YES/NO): NO